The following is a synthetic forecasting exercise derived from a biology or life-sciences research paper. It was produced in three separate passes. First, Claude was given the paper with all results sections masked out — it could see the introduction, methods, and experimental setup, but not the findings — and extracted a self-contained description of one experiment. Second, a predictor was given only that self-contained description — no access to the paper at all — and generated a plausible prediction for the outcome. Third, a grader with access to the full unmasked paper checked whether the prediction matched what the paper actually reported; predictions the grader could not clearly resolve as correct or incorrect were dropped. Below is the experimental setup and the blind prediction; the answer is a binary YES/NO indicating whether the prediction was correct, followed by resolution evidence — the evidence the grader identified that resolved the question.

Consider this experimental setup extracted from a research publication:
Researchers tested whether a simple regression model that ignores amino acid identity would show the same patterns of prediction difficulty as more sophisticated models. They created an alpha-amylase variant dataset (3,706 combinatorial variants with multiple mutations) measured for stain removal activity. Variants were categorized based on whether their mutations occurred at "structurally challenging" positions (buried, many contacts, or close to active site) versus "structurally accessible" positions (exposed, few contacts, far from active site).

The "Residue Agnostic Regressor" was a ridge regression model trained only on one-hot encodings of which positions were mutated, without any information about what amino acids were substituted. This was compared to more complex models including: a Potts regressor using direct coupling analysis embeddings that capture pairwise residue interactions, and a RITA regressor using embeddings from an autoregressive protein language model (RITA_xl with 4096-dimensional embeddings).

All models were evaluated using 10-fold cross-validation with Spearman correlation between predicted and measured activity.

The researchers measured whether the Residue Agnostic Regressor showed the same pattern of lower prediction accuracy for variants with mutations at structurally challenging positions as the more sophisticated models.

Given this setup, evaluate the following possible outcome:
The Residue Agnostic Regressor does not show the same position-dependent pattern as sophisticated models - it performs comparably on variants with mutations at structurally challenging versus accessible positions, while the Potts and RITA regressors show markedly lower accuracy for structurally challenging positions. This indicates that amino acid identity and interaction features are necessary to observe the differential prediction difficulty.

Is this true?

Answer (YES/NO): NO